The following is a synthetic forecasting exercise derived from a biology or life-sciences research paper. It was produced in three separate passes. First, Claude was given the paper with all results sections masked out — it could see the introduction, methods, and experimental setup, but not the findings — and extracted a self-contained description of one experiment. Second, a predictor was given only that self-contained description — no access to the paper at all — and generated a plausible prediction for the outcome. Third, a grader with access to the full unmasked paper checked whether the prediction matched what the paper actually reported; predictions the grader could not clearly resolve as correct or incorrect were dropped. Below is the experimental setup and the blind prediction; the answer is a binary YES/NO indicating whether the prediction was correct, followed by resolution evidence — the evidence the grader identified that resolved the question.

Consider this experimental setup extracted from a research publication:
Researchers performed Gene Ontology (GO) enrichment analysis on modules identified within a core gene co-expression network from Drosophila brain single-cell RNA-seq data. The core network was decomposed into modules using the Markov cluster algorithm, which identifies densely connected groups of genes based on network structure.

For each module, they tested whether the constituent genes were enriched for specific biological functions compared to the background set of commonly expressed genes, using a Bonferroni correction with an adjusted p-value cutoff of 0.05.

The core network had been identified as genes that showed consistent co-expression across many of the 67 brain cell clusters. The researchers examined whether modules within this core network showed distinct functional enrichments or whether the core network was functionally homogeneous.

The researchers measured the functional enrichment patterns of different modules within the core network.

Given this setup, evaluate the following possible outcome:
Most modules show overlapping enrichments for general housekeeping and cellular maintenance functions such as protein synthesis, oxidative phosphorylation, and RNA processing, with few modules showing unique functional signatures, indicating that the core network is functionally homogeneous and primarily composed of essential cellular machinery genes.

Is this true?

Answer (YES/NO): NO